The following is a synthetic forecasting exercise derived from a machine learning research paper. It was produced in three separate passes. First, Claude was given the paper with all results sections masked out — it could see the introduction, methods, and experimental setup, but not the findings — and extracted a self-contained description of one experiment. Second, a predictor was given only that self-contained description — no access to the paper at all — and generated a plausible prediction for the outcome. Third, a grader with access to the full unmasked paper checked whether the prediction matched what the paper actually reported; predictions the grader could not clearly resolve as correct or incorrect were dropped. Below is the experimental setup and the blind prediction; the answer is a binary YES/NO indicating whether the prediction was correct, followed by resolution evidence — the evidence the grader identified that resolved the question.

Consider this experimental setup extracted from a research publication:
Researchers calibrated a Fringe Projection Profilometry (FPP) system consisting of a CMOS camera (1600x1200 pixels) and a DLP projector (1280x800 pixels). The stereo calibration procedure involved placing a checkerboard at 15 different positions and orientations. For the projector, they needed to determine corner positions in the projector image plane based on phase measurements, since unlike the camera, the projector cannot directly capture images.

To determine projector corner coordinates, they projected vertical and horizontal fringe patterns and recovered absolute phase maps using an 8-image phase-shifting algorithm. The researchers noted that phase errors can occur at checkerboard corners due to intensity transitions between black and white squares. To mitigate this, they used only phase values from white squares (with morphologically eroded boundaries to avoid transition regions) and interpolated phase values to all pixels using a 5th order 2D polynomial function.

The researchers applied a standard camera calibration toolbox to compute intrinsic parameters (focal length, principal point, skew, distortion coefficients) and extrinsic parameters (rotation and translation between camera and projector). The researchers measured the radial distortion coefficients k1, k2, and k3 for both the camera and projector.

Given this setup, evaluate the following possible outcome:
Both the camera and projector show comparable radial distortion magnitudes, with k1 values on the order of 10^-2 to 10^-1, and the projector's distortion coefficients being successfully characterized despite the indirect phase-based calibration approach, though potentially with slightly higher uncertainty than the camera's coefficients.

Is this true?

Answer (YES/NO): NO